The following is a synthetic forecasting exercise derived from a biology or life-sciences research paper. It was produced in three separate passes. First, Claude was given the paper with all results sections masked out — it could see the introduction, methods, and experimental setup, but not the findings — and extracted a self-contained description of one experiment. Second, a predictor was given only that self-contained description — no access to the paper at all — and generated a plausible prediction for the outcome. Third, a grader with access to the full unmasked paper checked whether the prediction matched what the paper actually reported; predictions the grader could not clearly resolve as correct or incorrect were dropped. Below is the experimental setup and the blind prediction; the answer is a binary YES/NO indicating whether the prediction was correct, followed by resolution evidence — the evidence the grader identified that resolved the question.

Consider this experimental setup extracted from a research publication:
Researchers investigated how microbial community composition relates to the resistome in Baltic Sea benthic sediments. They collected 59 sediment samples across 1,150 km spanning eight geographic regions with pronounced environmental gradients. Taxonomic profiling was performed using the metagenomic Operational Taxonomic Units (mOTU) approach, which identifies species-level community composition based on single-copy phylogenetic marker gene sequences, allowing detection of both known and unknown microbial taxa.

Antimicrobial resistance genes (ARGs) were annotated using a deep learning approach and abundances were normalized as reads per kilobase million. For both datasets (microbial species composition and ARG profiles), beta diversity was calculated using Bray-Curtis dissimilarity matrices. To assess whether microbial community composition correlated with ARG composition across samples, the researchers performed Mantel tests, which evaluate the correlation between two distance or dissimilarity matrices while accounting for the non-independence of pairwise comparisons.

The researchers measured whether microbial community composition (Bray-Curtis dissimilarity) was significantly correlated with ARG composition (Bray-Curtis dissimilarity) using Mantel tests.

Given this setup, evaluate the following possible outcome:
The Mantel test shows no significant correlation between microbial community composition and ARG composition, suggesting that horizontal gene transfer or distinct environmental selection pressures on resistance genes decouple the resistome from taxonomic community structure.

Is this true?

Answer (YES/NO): NO